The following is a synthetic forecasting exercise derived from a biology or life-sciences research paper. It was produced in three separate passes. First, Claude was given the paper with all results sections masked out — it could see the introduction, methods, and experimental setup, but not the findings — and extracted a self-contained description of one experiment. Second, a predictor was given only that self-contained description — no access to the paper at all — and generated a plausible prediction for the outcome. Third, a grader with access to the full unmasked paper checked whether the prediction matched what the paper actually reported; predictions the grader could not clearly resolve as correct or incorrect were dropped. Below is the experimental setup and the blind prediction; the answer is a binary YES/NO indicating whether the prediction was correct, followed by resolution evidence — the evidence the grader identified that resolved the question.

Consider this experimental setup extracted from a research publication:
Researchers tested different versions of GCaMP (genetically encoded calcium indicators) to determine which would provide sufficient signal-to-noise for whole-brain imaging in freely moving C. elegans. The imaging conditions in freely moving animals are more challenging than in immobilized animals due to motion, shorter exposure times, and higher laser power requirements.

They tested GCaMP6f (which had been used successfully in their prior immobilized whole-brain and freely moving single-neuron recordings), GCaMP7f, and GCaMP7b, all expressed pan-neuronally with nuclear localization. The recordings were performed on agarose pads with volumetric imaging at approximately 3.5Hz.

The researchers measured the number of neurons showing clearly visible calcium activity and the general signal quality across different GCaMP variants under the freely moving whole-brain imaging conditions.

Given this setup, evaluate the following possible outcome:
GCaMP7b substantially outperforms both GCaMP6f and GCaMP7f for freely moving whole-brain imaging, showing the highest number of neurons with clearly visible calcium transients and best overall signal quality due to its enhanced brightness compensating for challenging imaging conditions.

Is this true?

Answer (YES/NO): YES